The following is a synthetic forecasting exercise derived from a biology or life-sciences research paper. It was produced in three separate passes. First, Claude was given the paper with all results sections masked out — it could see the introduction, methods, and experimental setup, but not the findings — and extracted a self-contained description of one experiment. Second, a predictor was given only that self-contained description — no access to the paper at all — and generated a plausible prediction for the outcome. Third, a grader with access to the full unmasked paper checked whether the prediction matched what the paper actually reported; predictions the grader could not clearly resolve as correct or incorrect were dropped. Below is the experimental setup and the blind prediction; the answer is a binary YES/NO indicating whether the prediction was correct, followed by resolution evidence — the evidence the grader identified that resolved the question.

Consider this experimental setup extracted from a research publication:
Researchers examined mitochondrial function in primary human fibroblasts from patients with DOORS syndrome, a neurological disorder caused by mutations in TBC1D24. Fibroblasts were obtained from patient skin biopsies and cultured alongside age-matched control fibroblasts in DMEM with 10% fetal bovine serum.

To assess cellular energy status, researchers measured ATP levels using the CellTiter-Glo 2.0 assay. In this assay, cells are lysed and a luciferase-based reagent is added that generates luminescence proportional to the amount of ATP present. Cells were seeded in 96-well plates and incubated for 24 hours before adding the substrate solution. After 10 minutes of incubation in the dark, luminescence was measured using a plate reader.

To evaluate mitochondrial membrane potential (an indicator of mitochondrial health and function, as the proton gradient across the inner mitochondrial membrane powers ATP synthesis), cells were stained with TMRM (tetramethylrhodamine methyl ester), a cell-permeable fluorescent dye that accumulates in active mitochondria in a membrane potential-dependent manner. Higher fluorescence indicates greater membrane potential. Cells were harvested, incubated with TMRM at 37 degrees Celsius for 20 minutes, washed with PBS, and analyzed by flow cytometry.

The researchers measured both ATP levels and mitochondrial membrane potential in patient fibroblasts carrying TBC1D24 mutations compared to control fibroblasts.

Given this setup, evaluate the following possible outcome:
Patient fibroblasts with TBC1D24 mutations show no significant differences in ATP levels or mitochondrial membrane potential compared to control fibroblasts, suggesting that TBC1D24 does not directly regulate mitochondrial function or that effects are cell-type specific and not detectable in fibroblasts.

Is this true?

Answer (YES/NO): NO